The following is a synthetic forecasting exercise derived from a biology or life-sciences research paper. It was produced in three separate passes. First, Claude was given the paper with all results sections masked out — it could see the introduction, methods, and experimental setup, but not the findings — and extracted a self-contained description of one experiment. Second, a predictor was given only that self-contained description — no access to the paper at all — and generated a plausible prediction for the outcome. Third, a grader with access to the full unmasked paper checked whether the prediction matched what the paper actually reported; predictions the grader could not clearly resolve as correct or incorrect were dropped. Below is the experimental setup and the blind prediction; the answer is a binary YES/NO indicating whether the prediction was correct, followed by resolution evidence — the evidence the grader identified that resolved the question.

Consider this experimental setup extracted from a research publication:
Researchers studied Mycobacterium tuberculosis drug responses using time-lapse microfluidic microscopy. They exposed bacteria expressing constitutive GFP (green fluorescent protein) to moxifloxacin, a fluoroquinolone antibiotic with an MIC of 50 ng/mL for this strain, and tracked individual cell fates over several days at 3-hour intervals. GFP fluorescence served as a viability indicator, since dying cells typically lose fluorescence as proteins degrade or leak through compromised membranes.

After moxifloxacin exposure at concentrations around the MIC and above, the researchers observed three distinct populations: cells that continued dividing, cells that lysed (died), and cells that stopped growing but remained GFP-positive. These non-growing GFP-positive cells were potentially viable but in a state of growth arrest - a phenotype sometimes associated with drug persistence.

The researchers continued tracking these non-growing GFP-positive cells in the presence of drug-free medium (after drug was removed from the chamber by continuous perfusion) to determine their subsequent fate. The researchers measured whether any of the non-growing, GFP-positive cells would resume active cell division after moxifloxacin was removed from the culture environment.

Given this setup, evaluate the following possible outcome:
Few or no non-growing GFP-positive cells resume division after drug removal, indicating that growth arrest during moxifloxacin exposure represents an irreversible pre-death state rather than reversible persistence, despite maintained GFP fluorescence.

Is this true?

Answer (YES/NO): NO